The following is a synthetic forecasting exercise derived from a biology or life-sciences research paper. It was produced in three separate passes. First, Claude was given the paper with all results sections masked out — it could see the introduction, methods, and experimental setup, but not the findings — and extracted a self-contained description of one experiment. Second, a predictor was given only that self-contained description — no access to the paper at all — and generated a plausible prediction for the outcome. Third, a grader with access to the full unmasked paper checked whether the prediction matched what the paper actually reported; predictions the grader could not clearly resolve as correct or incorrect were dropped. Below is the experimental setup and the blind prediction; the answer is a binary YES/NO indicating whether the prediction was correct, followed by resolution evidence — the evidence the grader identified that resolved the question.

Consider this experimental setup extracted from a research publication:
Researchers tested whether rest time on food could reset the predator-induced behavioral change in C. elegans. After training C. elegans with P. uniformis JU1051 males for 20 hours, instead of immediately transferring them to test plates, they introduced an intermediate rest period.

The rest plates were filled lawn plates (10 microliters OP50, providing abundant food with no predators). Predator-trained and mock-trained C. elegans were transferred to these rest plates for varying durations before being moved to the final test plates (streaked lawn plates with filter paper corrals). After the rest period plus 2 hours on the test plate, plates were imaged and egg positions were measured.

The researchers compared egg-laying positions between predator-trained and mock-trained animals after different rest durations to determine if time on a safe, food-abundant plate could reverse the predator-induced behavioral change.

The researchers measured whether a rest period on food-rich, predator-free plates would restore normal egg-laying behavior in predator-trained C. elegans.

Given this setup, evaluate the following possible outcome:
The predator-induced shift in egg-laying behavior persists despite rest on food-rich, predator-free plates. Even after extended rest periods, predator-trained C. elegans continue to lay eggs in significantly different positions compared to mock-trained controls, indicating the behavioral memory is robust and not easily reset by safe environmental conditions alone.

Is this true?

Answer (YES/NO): YES